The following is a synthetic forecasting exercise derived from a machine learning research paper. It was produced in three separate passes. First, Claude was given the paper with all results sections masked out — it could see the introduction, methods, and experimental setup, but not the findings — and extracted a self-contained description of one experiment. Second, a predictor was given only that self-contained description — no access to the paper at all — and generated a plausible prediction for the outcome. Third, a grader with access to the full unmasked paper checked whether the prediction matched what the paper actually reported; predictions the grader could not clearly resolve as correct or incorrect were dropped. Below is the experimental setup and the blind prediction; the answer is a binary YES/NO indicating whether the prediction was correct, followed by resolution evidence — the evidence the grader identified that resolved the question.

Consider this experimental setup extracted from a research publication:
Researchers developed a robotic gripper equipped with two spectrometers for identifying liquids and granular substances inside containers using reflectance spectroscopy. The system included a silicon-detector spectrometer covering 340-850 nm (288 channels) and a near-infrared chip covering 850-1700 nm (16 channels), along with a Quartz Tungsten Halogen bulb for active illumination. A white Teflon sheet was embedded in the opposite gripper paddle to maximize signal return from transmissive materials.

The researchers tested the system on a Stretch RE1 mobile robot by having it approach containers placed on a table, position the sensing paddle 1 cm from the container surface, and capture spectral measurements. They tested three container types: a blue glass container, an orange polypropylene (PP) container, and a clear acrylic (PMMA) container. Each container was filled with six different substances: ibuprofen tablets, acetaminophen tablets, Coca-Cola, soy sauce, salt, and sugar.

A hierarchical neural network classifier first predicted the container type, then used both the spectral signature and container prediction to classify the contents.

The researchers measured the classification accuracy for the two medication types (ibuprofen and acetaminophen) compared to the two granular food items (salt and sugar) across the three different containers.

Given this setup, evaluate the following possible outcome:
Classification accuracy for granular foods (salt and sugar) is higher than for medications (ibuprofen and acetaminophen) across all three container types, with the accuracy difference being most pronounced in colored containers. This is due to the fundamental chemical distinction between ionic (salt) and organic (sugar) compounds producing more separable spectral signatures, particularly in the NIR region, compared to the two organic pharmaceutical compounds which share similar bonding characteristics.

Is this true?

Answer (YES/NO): NO